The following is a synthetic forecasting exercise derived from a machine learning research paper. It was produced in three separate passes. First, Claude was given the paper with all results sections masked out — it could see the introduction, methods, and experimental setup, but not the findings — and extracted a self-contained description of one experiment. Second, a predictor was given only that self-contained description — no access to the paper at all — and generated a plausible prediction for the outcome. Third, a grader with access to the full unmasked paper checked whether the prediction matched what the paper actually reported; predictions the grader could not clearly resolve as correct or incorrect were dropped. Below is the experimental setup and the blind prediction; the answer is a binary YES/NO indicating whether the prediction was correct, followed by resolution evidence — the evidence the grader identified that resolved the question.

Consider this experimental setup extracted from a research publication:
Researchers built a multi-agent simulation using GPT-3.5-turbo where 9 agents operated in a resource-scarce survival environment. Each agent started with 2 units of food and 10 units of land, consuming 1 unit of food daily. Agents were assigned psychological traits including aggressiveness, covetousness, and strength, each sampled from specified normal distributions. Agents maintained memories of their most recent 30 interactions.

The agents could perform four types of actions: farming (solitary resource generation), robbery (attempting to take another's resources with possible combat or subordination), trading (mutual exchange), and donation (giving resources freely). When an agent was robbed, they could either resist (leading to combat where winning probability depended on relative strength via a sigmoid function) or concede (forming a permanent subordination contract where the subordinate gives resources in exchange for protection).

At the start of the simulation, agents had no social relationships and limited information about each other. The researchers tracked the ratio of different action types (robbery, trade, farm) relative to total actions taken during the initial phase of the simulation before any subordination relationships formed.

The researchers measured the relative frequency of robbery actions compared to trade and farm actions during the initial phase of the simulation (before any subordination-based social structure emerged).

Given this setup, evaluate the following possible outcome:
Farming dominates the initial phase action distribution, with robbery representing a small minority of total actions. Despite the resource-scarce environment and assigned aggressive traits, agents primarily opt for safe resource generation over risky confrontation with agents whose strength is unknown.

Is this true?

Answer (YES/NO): NO